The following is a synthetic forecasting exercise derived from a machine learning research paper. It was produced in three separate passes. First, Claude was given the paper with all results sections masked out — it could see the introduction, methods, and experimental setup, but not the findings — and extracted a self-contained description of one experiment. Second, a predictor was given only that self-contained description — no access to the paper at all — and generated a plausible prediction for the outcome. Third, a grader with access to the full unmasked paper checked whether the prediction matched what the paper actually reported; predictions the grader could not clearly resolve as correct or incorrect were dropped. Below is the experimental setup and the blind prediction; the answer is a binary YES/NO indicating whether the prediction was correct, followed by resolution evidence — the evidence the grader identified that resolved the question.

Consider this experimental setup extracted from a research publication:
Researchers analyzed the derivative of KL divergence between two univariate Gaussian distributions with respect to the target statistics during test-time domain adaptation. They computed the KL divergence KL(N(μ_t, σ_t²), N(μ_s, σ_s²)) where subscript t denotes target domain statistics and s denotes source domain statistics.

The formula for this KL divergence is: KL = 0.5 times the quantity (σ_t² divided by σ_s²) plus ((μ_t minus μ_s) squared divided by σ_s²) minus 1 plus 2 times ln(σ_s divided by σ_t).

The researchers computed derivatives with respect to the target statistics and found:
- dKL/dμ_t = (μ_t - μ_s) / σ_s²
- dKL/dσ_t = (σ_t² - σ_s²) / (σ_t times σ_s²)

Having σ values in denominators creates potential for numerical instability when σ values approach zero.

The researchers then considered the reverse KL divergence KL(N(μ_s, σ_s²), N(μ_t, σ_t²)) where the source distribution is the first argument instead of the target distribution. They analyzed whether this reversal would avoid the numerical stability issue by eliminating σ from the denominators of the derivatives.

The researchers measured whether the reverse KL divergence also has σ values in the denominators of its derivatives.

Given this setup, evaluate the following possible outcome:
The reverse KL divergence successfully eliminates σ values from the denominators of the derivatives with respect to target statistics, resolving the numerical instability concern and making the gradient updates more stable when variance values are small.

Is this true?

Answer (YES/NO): NO